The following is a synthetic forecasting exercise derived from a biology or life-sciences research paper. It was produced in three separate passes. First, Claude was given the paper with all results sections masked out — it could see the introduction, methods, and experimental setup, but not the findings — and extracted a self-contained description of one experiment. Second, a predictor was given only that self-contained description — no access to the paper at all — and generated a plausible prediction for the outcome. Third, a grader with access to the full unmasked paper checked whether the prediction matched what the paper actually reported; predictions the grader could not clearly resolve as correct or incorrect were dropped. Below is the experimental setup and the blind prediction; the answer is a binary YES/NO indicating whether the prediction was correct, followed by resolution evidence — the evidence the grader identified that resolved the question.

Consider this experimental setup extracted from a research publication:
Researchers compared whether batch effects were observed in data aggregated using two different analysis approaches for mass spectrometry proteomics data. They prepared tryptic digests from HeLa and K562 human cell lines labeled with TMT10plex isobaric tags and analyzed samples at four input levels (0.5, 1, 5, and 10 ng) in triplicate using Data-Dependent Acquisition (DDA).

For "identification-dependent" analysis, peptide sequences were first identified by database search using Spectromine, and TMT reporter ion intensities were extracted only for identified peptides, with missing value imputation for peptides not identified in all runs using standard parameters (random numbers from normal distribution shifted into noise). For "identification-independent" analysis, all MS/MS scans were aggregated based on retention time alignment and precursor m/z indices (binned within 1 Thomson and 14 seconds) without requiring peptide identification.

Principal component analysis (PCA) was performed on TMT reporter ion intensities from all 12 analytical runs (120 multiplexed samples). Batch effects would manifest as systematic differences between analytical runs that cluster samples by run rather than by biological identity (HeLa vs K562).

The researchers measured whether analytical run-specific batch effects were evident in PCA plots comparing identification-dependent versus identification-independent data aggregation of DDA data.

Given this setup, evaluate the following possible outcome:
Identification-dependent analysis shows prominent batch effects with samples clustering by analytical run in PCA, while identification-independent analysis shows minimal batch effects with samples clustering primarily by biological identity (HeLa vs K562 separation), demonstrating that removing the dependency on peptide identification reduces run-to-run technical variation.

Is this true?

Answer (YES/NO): NO